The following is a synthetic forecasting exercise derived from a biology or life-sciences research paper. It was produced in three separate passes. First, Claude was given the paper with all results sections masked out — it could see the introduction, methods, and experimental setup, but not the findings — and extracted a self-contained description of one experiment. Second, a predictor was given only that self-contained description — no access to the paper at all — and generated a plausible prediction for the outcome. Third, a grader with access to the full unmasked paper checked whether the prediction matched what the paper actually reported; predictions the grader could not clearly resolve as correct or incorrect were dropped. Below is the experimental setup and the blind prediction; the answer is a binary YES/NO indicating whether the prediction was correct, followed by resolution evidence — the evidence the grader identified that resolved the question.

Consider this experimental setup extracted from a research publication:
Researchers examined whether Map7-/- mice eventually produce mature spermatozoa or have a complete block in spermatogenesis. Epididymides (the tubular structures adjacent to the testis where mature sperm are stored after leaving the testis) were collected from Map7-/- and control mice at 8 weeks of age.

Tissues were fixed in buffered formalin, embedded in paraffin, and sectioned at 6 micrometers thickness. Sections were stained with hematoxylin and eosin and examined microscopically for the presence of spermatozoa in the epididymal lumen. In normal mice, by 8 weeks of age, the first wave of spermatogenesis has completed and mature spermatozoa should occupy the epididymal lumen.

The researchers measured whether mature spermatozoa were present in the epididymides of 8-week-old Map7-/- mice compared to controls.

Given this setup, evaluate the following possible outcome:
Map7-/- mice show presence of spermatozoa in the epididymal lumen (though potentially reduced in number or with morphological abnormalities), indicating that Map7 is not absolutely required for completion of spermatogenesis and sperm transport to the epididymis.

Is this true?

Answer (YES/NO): NO